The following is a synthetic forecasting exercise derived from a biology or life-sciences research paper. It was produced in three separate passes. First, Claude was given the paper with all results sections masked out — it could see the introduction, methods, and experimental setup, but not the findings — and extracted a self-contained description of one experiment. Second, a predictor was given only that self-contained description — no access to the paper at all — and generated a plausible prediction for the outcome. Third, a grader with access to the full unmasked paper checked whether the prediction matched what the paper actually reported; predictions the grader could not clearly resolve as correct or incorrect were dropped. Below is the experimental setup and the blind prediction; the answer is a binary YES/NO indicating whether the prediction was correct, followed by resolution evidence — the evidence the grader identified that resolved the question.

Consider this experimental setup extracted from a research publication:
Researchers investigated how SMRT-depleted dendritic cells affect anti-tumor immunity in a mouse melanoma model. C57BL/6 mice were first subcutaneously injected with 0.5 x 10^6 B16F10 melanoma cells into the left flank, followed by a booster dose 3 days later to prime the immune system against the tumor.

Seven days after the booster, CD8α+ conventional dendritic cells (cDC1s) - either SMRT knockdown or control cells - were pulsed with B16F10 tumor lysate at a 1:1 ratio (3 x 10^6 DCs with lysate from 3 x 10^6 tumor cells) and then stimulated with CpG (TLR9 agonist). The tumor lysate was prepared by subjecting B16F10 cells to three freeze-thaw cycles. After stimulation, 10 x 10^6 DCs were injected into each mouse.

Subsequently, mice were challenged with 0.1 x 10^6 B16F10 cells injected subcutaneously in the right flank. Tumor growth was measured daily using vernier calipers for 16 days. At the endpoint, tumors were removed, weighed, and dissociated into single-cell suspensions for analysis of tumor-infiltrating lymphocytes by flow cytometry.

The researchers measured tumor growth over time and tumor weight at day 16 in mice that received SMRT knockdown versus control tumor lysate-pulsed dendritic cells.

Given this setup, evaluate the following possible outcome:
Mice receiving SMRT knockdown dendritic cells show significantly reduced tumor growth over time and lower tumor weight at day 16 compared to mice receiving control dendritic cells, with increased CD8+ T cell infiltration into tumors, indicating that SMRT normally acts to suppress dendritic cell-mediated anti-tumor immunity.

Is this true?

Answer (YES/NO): YES